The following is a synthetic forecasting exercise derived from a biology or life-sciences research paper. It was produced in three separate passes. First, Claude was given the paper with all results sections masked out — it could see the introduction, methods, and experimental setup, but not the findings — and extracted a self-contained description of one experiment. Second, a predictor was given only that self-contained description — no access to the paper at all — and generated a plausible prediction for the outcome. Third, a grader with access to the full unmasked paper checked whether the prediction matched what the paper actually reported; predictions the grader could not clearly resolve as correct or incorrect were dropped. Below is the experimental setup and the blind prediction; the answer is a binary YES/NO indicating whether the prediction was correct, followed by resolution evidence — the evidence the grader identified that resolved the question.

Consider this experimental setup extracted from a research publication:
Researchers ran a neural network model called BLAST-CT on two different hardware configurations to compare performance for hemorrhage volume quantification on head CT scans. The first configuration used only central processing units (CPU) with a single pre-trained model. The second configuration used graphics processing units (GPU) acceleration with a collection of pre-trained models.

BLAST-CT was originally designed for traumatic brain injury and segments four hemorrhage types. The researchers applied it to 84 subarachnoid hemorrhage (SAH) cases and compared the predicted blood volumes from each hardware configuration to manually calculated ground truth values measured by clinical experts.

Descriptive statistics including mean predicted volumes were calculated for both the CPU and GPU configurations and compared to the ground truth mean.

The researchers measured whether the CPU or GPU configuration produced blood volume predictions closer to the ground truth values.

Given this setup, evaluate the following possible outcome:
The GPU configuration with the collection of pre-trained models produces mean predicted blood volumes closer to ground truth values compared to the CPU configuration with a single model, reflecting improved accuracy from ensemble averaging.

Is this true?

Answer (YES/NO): NO